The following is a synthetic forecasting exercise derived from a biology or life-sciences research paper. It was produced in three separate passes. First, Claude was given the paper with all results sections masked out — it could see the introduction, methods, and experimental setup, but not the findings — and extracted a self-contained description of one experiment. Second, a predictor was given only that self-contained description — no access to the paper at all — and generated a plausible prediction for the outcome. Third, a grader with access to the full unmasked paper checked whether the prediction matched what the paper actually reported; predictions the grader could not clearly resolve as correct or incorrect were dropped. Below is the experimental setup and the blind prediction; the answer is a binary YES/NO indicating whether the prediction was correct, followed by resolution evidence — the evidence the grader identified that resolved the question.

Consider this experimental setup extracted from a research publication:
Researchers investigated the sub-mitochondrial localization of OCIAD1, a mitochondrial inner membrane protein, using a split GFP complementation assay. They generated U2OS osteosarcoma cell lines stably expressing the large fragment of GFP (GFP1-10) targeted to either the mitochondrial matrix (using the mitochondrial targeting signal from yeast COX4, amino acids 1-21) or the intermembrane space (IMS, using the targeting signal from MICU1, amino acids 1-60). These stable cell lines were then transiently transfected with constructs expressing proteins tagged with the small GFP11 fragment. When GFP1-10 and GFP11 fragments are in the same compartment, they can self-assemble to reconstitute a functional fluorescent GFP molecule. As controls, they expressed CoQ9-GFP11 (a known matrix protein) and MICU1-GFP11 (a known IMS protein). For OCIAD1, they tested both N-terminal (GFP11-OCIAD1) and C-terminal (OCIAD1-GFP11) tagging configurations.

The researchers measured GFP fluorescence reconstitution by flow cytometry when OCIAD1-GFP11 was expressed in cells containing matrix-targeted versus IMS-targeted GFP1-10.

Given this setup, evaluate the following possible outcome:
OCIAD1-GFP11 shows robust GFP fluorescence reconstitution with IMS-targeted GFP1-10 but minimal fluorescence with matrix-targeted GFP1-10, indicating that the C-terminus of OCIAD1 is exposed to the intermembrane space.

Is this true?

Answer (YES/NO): YES